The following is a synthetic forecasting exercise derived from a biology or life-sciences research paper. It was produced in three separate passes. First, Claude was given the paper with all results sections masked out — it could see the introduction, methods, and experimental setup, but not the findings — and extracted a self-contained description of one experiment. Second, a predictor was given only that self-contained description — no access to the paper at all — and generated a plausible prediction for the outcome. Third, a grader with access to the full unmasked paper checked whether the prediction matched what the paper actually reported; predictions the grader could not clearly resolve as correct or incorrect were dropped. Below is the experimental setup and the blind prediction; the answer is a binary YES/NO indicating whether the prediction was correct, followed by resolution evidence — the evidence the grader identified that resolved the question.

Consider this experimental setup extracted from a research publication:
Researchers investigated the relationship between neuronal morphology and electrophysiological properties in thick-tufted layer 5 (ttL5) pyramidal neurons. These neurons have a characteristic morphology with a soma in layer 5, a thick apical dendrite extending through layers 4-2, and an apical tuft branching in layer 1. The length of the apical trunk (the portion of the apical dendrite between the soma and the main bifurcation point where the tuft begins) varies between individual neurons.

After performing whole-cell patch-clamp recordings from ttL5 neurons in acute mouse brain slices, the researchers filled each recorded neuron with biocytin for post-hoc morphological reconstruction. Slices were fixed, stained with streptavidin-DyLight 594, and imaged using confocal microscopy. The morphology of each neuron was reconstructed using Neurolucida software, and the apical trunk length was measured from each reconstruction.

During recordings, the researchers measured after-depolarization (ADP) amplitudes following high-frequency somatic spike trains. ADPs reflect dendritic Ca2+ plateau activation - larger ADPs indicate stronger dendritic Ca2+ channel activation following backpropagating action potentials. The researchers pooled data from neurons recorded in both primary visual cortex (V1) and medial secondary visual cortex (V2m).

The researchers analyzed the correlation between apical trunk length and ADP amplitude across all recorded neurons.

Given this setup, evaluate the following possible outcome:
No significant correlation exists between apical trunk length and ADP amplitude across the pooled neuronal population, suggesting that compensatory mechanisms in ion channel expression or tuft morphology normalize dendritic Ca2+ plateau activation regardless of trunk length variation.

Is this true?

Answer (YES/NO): NO